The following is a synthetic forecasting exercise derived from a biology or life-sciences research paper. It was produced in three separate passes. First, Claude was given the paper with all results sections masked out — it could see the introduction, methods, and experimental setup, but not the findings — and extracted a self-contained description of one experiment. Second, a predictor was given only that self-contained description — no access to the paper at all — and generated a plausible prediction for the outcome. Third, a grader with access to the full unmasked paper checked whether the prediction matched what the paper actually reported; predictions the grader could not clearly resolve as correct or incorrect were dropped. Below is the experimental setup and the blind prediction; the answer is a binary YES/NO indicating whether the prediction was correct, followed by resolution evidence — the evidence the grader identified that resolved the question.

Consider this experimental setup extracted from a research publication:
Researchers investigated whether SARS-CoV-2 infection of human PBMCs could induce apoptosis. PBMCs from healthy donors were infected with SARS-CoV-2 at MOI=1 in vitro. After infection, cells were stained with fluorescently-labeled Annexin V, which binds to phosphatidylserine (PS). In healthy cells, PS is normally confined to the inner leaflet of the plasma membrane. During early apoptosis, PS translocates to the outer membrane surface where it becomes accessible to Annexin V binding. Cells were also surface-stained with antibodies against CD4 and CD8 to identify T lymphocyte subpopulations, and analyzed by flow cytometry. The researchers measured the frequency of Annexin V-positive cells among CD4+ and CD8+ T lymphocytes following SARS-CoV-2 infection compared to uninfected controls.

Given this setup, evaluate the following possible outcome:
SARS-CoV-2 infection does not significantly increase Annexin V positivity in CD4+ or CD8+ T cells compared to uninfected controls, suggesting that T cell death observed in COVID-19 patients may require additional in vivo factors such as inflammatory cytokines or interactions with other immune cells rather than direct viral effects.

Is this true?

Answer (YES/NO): NO